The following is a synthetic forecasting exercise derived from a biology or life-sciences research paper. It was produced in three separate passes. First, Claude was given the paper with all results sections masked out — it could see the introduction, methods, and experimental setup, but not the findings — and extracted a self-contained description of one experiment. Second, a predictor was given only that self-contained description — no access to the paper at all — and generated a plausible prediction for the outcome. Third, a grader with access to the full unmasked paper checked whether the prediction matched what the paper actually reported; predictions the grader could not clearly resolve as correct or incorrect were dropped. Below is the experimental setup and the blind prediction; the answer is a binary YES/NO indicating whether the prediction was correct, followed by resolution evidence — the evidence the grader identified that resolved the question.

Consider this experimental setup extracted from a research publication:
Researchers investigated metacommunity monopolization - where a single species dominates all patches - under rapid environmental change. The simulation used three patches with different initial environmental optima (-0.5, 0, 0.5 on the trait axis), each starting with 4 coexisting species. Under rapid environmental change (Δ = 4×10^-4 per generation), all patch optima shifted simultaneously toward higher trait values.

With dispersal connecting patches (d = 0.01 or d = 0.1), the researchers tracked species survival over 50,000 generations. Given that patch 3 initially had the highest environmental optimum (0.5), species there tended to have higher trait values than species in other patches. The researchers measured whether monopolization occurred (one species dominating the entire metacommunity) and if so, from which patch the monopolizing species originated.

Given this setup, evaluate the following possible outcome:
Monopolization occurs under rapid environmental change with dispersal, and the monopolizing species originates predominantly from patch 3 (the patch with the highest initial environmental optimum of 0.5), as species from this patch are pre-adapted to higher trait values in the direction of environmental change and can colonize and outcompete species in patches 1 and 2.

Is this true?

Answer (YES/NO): YES